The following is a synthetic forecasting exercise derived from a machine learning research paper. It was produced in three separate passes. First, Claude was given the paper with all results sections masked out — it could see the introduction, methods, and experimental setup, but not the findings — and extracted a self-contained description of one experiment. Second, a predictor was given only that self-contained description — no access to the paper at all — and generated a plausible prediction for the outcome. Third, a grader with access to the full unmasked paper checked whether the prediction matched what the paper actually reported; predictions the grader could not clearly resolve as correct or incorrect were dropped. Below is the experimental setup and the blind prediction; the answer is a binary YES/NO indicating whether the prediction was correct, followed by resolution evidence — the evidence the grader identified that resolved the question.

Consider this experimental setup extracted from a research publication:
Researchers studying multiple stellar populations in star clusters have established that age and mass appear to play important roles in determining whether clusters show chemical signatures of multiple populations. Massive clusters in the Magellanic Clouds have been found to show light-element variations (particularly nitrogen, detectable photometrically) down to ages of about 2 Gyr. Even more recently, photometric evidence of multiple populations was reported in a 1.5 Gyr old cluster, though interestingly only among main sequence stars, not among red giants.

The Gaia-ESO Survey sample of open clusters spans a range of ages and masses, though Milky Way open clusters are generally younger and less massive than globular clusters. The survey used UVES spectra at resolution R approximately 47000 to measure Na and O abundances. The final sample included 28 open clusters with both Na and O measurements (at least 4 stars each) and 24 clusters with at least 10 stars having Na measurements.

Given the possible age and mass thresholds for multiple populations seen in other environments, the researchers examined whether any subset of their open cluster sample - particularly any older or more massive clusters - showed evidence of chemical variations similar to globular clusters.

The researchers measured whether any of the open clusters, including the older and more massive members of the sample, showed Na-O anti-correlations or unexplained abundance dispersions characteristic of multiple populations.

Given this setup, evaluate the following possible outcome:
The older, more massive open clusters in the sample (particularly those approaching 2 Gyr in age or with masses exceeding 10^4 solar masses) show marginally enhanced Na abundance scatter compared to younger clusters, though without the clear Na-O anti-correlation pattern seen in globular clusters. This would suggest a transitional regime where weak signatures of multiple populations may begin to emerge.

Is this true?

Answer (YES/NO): NO